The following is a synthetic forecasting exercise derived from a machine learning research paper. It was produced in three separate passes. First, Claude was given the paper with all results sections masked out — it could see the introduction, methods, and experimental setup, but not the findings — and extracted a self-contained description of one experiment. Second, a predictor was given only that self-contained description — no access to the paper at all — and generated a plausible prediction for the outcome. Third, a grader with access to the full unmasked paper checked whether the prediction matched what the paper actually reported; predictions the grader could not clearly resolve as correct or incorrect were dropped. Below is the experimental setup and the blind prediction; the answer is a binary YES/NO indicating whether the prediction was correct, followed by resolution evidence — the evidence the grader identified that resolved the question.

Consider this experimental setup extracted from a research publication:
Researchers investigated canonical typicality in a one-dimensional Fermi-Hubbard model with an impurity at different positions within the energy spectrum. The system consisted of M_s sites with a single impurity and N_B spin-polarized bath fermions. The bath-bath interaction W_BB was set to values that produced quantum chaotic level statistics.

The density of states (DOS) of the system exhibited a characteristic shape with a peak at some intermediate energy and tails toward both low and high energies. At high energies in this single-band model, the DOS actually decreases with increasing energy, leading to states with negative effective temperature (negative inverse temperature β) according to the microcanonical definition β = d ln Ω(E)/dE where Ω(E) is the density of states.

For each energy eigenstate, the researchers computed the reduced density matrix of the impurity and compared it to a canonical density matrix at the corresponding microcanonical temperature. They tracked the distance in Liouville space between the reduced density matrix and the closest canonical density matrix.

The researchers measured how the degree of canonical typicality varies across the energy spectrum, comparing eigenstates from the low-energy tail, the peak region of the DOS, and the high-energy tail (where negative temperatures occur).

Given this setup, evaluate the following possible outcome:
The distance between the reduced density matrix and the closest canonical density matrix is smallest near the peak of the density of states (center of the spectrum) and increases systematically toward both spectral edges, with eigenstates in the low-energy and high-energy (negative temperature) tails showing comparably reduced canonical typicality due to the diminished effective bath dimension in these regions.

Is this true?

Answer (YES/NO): YES